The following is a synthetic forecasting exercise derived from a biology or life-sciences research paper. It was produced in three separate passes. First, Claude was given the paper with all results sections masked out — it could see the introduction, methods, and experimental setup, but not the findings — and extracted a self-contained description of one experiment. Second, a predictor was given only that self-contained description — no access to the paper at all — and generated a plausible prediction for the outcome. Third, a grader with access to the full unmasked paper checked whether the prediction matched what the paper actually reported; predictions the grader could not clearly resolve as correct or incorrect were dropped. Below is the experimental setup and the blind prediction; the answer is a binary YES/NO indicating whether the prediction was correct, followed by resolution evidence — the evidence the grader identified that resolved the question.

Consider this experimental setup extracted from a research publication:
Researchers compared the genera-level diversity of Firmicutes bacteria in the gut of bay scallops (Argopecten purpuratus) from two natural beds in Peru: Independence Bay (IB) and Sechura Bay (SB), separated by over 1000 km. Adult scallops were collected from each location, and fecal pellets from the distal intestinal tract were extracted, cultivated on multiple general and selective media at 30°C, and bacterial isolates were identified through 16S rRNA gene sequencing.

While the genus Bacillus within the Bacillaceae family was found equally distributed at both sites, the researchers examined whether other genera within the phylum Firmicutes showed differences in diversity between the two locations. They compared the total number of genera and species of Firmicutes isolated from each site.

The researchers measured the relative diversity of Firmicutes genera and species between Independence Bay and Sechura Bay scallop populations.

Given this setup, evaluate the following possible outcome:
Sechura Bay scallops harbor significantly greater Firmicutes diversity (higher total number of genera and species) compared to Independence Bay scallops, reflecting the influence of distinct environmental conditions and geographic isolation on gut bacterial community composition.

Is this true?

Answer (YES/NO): NO